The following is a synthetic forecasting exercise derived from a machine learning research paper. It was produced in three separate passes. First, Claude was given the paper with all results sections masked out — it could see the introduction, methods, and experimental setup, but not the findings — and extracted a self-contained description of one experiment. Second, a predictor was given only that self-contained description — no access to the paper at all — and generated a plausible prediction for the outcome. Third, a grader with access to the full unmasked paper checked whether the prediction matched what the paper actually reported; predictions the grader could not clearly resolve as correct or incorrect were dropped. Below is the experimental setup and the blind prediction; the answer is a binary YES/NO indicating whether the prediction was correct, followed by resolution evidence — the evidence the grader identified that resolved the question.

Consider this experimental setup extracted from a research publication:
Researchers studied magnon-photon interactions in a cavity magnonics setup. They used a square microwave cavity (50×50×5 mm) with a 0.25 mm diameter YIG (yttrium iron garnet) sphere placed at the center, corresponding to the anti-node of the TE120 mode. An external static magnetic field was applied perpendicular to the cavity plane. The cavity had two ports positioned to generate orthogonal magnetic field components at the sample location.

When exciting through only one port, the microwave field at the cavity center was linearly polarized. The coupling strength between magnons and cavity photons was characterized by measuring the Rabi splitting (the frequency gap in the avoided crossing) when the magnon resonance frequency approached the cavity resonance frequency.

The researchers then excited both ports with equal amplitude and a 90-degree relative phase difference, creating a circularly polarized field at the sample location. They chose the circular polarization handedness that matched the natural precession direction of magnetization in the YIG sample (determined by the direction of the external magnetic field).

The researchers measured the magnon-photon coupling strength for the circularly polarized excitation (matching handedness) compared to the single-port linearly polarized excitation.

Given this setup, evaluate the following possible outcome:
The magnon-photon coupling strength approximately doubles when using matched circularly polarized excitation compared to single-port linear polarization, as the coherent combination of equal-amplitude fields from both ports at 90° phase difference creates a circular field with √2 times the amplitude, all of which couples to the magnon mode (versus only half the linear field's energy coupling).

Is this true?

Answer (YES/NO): NO